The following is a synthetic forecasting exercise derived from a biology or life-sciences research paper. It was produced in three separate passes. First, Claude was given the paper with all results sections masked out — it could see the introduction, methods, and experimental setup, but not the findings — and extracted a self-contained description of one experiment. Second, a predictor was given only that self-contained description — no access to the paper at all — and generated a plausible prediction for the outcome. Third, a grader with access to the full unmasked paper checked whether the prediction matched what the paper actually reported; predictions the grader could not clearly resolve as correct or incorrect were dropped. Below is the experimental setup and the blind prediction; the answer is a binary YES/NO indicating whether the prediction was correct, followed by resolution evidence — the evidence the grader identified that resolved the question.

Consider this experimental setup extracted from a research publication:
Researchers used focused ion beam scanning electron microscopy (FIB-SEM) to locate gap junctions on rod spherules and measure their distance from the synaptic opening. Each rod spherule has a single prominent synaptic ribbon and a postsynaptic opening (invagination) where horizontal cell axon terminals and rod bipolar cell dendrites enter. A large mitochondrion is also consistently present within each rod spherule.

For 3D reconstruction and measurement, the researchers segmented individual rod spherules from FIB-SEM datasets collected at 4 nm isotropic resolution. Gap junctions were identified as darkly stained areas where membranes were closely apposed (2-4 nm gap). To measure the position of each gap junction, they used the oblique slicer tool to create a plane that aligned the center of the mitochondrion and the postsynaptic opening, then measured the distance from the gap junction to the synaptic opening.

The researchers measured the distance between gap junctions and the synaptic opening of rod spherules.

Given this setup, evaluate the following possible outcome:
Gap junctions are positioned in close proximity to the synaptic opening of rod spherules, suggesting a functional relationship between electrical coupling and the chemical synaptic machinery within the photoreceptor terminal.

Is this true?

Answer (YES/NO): YES